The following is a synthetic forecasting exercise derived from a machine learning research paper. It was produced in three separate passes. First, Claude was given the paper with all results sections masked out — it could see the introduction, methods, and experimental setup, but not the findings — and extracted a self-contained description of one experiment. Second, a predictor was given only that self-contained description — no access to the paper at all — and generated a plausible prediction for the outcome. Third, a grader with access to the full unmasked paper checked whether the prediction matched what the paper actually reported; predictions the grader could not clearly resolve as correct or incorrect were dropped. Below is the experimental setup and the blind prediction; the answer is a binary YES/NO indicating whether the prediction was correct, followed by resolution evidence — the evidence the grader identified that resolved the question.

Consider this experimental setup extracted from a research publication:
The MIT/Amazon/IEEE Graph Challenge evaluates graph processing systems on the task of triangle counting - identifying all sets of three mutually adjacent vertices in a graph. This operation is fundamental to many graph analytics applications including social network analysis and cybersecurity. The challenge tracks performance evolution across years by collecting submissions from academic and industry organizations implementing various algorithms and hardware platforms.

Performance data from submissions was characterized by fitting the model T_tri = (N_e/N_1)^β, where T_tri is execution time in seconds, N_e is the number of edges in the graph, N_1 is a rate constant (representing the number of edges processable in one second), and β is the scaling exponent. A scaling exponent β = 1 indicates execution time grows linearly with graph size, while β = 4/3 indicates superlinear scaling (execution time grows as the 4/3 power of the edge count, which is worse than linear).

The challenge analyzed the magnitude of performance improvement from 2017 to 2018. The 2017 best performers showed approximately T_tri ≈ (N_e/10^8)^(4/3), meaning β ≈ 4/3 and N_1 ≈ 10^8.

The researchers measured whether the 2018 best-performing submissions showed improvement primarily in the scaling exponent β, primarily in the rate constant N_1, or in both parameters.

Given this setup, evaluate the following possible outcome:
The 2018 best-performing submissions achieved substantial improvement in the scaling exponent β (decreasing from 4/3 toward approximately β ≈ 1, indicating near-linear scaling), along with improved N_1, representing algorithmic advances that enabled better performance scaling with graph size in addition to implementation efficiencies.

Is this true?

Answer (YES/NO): YES